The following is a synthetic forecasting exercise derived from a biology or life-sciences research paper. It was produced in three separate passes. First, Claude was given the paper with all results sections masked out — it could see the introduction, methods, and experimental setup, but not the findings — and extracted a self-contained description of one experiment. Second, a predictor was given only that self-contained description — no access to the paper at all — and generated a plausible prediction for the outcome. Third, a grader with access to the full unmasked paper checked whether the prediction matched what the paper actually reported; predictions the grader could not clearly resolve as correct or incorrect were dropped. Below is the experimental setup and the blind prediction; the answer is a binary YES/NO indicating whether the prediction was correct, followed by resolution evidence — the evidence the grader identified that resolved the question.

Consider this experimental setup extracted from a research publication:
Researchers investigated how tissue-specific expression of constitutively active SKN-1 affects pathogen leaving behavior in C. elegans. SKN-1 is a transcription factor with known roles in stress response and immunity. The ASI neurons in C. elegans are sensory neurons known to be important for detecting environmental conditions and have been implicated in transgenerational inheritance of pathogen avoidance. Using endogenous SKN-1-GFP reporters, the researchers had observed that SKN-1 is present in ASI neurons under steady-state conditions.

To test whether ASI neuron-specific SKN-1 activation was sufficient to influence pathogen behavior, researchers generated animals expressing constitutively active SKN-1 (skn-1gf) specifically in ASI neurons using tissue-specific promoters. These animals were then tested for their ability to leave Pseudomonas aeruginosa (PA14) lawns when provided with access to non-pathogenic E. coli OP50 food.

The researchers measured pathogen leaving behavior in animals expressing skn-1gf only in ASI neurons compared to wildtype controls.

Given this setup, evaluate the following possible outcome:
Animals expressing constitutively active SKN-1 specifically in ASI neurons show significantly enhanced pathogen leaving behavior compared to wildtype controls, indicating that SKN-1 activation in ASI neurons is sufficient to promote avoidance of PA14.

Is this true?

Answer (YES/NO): NO